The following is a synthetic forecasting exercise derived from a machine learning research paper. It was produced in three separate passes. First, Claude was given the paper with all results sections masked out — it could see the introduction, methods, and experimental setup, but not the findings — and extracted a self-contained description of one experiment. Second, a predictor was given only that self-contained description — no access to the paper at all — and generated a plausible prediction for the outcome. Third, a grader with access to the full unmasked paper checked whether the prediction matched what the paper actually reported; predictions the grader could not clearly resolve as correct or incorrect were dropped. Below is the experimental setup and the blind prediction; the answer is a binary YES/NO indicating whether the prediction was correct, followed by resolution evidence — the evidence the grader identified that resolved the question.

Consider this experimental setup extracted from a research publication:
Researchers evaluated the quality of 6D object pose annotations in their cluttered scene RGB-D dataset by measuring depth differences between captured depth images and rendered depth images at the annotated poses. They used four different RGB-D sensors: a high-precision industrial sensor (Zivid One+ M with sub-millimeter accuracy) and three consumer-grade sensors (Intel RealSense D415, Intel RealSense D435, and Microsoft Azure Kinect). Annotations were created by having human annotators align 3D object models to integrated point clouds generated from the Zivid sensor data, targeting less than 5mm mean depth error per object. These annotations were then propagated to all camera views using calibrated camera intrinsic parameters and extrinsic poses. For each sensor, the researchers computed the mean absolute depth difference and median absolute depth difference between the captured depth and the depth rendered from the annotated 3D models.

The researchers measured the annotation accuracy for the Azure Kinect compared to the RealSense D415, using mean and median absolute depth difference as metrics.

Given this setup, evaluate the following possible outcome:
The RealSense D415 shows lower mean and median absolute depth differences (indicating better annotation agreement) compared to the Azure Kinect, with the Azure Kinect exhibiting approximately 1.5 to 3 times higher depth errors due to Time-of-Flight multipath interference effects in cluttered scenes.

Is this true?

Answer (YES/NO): NO